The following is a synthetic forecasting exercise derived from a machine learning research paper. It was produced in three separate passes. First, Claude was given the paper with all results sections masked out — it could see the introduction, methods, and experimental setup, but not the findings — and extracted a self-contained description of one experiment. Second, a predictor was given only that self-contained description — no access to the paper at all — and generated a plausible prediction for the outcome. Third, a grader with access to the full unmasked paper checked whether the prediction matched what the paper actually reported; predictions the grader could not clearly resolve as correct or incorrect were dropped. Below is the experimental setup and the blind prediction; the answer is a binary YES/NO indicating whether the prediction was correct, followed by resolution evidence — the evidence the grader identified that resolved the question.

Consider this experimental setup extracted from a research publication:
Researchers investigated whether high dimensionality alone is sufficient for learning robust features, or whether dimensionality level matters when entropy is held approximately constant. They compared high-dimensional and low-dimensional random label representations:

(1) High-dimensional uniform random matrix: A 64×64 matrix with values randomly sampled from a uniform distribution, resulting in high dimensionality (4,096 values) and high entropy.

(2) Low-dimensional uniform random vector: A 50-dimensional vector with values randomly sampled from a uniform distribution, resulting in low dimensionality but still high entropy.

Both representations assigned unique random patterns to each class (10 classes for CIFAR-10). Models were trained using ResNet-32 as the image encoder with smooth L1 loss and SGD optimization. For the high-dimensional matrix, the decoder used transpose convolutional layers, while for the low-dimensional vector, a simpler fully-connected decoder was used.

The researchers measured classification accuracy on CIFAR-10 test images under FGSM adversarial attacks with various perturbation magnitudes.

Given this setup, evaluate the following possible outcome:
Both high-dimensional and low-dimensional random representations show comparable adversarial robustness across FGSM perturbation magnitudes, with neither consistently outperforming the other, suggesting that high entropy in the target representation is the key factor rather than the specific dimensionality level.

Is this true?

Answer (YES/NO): YES